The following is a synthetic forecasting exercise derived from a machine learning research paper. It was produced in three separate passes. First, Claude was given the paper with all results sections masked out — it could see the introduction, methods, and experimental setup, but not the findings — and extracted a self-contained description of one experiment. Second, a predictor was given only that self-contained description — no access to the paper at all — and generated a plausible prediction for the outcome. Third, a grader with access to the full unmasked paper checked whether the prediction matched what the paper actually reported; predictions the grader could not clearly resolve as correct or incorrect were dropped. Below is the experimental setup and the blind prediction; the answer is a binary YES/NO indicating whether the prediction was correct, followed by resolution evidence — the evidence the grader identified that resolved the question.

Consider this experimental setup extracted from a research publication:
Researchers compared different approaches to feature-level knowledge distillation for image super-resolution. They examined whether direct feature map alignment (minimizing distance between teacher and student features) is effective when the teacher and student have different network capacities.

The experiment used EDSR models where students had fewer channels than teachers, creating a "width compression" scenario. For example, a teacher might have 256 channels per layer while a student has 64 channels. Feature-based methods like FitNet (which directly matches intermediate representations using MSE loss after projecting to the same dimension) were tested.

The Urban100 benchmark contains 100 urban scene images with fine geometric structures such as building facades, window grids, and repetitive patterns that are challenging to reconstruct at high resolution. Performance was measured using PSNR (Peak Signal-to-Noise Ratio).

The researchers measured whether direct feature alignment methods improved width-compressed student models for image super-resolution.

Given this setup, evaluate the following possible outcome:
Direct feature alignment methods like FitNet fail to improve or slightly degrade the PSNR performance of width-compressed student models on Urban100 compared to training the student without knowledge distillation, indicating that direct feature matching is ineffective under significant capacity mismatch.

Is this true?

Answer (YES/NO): YES